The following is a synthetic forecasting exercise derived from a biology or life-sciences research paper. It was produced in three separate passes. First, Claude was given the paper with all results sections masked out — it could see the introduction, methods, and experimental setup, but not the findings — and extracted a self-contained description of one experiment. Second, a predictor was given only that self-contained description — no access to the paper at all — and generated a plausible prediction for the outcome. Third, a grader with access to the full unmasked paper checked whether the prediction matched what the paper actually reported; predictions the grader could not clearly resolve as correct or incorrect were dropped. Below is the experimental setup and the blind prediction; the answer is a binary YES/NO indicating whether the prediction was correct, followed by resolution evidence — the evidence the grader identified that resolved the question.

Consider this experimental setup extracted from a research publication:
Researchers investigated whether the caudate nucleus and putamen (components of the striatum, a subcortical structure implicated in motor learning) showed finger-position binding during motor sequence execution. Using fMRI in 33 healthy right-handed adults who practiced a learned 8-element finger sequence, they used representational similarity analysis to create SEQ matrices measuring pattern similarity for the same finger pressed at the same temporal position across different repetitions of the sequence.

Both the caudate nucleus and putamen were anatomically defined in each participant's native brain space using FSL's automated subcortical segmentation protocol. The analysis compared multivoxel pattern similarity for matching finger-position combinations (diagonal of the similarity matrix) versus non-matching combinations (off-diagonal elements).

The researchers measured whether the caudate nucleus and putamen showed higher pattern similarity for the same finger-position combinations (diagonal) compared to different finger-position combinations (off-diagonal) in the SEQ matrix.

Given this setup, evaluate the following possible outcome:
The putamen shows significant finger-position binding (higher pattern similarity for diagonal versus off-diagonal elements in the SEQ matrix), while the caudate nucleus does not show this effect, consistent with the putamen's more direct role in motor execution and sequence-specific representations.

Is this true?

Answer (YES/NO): NO